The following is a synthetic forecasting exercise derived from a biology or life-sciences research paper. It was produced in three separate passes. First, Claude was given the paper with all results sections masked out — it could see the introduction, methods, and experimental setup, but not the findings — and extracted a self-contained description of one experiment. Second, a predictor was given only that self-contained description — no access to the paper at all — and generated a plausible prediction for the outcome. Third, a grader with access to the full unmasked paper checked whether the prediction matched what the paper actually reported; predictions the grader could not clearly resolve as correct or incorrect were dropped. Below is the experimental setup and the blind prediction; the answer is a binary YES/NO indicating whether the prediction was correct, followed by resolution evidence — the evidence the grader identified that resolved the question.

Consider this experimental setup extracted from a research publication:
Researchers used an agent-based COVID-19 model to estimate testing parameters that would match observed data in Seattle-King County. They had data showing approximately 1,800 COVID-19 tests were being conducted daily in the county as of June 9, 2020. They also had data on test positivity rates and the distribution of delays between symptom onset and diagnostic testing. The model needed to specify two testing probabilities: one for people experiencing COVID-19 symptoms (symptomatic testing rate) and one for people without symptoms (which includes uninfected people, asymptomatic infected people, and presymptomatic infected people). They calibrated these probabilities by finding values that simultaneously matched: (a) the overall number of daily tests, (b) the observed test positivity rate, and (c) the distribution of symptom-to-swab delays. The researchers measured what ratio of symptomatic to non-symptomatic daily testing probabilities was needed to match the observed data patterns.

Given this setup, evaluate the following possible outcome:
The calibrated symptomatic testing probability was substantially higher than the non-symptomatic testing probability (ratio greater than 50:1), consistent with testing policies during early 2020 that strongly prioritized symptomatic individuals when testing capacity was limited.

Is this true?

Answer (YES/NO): YES